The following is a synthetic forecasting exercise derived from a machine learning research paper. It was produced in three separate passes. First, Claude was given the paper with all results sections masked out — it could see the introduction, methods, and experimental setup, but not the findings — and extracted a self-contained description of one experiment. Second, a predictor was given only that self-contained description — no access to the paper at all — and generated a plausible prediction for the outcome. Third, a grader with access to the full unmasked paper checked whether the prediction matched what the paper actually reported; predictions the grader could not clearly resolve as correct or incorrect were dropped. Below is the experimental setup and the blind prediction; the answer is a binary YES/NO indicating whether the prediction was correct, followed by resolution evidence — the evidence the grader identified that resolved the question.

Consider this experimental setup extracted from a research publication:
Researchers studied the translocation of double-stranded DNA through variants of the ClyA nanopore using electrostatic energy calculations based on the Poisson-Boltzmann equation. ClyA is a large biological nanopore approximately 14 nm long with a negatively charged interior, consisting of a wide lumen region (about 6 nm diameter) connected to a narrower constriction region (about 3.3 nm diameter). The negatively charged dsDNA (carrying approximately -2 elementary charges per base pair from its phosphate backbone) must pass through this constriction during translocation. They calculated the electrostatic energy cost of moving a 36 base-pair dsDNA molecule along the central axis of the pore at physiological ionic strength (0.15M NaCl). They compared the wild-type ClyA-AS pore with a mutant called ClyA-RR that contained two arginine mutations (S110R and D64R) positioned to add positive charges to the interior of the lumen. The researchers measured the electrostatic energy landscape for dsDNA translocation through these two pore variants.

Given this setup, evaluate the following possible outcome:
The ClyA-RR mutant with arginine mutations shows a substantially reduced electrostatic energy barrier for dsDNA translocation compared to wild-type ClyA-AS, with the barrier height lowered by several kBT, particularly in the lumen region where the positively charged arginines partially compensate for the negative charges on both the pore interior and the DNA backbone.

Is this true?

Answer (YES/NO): NO